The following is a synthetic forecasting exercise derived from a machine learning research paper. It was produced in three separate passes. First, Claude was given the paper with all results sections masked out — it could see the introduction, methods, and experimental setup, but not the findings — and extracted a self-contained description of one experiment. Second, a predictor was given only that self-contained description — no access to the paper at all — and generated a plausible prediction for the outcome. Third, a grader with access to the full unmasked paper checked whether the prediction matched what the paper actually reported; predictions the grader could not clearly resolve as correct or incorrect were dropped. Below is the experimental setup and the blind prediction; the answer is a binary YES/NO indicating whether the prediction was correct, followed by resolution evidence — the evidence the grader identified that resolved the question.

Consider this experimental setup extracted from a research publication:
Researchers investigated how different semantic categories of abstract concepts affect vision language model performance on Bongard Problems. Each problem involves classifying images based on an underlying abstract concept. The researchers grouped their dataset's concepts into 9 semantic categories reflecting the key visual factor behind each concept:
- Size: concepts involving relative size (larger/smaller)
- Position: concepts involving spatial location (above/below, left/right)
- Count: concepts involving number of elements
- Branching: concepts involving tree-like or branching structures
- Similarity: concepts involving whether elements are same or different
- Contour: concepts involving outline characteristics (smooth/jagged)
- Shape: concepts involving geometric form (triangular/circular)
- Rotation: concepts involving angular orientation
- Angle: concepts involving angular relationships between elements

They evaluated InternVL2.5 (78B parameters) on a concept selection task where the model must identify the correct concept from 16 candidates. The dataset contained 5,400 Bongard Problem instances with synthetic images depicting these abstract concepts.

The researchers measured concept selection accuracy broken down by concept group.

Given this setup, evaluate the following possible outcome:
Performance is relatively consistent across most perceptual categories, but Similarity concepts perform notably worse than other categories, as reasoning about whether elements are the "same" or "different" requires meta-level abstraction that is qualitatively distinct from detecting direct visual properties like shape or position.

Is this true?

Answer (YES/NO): NO